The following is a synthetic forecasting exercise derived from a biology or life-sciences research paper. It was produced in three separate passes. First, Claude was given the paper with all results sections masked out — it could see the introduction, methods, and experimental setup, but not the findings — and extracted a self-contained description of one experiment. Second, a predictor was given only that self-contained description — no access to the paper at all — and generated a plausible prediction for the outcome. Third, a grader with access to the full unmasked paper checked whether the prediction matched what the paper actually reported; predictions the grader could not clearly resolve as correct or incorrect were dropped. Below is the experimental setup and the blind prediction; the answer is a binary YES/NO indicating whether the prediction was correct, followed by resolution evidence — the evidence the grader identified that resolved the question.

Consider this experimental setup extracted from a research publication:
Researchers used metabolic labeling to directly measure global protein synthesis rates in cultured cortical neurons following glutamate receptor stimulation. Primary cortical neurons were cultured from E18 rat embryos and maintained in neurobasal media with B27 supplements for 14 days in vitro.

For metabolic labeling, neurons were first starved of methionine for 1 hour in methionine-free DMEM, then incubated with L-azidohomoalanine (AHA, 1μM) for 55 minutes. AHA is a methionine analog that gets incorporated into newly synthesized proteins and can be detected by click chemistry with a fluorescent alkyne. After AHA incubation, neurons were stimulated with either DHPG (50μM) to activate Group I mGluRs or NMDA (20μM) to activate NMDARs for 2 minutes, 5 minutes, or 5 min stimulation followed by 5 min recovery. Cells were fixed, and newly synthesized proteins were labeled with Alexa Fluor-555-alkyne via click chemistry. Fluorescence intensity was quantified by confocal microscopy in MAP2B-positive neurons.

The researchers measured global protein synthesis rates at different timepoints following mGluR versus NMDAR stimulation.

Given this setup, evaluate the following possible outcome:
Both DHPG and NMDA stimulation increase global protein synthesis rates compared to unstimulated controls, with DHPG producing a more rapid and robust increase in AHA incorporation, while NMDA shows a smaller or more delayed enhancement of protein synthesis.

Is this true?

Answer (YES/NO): NO